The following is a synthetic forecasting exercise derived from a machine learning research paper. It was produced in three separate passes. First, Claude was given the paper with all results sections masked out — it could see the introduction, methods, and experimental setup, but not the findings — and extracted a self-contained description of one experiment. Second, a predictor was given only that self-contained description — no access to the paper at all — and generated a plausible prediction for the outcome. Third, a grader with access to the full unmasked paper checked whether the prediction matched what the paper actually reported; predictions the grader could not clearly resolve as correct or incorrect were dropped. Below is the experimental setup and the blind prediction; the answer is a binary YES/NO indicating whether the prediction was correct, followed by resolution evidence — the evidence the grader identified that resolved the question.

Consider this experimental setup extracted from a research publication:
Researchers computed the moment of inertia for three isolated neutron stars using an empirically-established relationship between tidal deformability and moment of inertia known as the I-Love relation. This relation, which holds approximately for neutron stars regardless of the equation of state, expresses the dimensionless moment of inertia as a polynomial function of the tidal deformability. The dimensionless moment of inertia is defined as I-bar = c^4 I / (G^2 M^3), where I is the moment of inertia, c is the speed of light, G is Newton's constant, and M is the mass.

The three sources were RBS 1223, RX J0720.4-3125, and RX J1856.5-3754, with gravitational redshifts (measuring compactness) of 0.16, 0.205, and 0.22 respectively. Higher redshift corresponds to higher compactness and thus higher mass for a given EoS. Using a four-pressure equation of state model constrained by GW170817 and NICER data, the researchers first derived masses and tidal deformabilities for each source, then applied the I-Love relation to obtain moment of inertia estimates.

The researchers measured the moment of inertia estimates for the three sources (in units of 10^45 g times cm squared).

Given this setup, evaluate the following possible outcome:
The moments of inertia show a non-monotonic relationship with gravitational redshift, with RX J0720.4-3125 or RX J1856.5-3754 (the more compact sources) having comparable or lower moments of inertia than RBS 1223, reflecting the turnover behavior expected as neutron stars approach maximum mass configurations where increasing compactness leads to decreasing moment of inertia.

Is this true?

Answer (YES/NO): NO